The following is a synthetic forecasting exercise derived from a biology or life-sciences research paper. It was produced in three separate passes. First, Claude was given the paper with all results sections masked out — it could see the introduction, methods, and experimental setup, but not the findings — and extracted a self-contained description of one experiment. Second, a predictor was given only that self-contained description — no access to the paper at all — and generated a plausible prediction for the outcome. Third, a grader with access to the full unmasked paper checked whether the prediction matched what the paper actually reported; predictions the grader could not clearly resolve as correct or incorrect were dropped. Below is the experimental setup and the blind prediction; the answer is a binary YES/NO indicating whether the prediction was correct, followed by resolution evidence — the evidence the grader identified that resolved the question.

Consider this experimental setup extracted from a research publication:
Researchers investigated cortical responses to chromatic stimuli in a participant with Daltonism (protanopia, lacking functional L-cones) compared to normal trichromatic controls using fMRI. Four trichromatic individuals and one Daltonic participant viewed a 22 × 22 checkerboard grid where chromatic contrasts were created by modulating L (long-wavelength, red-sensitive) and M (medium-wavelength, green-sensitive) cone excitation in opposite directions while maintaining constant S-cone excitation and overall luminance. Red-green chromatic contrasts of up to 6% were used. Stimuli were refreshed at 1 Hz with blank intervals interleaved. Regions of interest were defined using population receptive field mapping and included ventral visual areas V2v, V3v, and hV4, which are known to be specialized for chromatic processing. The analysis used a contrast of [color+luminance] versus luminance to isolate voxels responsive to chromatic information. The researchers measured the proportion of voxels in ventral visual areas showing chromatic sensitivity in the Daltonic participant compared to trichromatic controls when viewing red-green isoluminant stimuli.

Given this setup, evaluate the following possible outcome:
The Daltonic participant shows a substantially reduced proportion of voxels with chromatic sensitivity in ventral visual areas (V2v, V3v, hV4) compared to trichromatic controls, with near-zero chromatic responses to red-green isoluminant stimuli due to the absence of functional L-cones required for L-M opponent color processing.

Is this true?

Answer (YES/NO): YES